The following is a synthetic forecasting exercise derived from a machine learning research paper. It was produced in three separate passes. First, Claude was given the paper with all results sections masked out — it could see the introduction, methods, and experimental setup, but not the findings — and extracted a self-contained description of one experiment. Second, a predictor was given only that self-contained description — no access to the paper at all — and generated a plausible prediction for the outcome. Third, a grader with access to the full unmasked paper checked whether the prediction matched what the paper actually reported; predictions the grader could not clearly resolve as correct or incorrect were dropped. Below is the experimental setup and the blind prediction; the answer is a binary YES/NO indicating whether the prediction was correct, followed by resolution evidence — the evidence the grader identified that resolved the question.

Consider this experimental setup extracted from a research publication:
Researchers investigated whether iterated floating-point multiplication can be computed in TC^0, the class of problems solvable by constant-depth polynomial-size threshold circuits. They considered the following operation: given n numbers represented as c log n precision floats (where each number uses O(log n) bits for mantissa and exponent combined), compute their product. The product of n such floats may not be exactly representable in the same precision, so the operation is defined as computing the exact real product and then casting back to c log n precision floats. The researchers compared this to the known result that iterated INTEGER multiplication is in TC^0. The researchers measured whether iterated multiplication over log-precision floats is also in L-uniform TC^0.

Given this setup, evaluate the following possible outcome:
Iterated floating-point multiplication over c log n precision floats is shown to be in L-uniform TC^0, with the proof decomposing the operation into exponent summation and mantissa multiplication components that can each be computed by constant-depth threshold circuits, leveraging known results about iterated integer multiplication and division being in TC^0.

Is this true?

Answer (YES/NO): NO